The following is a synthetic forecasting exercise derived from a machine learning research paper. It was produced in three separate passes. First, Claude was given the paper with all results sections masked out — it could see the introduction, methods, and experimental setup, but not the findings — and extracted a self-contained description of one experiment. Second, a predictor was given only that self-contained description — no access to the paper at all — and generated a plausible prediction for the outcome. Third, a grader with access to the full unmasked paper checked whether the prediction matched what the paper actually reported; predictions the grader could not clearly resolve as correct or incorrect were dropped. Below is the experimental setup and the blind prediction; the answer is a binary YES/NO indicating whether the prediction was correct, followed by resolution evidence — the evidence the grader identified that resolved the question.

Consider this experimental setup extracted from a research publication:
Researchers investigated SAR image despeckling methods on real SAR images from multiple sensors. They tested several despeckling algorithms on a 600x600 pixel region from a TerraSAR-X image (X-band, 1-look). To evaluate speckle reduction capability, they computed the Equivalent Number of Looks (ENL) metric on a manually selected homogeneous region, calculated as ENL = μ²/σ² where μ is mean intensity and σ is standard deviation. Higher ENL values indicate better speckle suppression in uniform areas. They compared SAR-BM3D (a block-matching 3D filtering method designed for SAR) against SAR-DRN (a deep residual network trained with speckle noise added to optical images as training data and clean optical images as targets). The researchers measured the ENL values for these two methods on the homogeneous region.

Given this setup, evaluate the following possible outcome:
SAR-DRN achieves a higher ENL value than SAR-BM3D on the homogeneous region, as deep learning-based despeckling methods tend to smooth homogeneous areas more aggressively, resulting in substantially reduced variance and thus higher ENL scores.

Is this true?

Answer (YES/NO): NO